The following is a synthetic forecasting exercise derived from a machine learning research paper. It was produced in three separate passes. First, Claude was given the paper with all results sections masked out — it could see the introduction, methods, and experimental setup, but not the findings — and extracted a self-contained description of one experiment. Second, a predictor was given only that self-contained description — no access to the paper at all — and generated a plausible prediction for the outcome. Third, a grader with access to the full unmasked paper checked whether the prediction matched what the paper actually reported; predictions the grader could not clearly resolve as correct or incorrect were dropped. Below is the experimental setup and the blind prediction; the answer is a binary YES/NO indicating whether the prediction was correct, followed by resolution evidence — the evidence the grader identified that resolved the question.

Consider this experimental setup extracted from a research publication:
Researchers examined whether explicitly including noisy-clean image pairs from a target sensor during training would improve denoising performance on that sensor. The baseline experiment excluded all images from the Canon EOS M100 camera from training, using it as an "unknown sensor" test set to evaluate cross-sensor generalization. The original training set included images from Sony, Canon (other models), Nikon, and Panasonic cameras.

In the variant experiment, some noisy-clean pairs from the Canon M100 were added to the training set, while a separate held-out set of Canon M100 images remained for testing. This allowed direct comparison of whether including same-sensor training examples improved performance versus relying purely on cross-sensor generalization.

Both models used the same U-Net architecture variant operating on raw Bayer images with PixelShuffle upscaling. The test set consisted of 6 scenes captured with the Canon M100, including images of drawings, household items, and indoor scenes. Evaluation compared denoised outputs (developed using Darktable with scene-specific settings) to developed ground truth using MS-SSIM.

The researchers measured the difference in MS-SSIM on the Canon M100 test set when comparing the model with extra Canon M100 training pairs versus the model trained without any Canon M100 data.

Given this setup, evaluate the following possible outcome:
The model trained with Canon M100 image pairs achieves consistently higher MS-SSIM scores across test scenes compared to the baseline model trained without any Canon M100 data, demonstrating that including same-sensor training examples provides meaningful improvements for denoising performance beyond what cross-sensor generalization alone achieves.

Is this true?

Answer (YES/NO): NO